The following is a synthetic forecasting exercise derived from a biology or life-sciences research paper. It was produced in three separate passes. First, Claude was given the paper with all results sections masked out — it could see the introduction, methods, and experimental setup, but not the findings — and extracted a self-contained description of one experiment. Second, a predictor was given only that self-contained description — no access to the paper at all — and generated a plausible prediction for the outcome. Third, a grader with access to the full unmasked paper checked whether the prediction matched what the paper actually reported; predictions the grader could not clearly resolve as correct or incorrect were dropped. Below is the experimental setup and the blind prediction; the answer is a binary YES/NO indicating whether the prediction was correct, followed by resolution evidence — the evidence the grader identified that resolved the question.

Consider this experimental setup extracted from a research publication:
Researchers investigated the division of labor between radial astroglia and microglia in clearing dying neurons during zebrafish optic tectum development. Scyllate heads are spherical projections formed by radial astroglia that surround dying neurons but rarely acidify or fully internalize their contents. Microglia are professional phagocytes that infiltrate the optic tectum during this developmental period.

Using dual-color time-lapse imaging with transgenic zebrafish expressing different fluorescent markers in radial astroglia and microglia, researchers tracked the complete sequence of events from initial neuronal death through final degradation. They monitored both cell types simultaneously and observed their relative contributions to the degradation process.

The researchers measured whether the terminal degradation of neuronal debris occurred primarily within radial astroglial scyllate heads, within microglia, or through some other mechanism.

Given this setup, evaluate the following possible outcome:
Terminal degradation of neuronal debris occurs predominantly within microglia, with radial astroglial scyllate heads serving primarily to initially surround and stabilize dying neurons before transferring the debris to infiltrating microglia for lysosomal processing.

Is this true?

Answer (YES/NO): YES